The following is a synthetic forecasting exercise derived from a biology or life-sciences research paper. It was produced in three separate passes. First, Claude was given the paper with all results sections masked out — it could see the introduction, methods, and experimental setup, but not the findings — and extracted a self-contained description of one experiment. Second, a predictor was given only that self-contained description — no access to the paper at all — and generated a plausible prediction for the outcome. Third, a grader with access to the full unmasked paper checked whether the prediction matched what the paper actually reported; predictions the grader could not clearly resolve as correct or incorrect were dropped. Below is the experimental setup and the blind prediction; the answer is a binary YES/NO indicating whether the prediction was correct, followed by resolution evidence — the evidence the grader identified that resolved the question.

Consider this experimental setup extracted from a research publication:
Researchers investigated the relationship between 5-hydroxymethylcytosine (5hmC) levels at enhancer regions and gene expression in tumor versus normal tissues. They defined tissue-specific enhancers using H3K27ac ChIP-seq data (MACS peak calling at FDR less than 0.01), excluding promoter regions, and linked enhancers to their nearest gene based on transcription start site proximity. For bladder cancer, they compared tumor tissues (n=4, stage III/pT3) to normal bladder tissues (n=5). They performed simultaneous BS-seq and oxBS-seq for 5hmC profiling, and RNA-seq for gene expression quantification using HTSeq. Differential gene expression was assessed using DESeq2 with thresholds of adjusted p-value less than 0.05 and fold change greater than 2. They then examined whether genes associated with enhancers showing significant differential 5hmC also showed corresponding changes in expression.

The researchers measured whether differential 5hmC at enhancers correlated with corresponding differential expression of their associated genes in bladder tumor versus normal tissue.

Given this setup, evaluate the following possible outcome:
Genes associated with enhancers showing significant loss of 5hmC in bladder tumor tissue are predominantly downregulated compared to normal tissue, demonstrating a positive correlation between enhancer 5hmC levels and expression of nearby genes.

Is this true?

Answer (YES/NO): NO